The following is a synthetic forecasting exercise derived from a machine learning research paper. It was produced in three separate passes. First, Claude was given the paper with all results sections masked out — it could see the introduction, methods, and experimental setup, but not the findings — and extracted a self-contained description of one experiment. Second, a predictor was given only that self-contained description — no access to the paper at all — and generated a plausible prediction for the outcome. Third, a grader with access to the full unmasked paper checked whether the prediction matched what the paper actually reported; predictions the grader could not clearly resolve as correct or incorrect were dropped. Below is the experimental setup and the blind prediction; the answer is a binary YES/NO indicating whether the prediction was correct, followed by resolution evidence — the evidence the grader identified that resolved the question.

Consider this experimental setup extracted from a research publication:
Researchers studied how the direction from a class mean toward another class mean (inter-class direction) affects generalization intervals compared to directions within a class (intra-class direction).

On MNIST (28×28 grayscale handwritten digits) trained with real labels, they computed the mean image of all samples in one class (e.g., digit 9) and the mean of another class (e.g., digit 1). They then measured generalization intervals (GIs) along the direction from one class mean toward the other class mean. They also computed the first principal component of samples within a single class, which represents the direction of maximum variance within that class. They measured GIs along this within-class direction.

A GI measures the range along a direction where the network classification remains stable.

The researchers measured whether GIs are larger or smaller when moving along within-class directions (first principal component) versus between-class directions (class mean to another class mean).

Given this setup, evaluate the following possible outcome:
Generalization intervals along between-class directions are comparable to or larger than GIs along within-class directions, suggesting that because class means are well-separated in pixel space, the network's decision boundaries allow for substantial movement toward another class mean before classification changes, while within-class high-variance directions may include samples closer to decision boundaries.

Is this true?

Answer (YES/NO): NO